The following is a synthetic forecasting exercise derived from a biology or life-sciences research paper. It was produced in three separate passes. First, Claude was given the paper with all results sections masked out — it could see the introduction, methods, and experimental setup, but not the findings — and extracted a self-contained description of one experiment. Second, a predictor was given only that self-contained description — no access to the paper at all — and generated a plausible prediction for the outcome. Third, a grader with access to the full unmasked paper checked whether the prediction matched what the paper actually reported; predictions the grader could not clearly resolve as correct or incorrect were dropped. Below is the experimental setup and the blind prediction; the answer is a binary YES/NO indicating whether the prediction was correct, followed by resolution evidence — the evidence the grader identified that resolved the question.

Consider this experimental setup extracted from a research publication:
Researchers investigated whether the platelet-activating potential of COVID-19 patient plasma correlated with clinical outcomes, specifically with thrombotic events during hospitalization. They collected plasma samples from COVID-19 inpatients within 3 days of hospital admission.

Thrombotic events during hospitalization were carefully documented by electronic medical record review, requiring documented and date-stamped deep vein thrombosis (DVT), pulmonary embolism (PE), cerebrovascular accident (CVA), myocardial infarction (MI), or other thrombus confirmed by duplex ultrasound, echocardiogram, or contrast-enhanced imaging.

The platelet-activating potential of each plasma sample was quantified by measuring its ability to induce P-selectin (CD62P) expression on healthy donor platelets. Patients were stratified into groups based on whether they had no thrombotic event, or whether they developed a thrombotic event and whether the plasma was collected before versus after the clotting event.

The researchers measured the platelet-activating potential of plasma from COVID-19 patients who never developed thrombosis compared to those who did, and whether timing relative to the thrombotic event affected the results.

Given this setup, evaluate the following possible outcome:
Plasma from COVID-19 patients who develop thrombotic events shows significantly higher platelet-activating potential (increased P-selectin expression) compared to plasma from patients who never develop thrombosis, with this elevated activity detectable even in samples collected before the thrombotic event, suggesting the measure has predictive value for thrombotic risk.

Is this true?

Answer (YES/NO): NO